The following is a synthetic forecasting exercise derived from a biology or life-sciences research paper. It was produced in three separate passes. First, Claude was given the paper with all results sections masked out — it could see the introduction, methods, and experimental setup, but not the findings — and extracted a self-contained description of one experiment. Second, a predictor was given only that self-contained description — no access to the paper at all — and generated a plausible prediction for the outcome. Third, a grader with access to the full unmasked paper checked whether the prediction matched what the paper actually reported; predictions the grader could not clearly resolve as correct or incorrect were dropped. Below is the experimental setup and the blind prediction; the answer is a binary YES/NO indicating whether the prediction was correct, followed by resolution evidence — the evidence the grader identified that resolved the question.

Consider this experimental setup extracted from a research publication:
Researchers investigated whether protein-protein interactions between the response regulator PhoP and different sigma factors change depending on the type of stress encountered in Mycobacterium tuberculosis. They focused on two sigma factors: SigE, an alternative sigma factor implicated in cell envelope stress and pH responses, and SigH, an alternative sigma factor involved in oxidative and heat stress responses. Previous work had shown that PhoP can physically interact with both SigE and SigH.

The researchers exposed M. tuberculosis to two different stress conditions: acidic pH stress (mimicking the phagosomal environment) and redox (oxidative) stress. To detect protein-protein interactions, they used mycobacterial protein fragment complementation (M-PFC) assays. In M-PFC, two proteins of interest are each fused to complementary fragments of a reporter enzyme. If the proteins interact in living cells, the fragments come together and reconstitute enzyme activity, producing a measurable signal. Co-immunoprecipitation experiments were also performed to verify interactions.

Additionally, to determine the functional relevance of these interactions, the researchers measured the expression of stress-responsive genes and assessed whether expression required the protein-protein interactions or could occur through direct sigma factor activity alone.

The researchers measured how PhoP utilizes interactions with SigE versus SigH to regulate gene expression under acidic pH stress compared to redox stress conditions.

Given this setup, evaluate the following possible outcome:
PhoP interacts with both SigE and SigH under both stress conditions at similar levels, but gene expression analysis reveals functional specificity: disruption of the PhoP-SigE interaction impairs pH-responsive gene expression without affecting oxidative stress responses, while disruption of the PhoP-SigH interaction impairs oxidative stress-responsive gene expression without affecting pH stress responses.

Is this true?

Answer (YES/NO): NO